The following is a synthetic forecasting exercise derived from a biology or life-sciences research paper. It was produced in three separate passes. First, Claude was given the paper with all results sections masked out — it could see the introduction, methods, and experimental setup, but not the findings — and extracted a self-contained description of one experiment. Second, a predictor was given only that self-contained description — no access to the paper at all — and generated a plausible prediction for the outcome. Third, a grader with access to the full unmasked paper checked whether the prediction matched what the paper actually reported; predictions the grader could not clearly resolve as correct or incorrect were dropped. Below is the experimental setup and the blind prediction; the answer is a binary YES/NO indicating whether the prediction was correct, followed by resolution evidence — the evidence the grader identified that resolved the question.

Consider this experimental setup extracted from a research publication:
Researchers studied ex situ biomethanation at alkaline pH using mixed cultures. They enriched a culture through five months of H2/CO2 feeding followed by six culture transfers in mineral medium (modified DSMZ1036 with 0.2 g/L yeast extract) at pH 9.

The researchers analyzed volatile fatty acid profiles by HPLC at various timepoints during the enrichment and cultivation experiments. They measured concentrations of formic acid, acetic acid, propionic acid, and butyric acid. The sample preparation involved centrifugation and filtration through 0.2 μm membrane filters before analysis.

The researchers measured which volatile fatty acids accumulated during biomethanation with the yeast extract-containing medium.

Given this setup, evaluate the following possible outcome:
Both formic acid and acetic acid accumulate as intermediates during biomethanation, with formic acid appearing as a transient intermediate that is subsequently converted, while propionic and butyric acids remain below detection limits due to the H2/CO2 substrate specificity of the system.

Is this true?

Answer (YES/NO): NO